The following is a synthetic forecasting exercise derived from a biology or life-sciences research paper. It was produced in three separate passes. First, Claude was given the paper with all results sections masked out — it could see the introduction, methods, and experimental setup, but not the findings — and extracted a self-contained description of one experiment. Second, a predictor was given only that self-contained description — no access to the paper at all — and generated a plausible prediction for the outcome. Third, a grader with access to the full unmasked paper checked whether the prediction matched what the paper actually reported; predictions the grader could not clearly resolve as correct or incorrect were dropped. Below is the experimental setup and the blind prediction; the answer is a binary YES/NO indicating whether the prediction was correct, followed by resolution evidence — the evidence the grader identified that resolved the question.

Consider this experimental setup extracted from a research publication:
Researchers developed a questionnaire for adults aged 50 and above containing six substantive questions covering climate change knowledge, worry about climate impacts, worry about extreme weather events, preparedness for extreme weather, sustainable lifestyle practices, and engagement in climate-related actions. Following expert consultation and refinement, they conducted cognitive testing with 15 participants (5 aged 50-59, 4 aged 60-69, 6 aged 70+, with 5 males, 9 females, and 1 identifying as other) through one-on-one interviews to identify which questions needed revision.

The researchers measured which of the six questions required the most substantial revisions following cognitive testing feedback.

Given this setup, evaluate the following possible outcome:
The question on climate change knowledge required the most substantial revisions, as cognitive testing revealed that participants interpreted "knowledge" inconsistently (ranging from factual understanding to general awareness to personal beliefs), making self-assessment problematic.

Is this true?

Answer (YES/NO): NO